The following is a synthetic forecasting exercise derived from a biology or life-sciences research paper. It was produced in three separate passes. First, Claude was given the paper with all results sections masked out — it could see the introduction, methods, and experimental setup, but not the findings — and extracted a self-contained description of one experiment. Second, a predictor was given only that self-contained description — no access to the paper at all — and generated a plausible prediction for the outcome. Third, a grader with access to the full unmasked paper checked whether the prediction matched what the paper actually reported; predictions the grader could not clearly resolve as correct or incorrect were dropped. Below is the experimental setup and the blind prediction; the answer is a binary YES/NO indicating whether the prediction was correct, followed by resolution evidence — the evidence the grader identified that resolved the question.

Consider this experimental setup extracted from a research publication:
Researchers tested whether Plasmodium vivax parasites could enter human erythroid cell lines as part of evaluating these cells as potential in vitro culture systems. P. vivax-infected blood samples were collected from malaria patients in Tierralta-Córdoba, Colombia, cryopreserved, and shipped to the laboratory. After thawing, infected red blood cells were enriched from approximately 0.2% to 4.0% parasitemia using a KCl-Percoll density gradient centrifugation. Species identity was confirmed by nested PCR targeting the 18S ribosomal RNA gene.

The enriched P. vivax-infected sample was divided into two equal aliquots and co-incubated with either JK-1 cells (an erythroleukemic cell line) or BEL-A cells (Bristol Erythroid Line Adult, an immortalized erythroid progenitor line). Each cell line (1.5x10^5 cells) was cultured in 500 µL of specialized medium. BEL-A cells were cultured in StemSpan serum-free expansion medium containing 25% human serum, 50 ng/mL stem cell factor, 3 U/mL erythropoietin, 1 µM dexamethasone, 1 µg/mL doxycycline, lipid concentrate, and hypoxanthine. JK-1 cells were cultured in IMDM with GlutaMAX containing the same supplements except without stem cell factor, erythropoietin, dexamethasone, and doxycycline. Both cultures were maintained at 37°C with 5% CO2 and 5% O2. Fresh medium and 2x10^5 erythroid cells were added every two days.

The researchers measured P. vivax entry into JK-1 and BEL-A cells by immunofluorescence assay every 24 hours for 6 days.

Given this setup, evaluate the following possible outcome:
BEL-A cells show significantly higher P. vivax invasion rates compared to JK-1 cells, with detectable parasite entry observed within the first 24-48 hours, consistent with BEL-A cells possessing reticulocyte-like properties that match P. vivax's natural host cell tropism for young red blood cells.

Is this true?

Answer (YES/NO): NO